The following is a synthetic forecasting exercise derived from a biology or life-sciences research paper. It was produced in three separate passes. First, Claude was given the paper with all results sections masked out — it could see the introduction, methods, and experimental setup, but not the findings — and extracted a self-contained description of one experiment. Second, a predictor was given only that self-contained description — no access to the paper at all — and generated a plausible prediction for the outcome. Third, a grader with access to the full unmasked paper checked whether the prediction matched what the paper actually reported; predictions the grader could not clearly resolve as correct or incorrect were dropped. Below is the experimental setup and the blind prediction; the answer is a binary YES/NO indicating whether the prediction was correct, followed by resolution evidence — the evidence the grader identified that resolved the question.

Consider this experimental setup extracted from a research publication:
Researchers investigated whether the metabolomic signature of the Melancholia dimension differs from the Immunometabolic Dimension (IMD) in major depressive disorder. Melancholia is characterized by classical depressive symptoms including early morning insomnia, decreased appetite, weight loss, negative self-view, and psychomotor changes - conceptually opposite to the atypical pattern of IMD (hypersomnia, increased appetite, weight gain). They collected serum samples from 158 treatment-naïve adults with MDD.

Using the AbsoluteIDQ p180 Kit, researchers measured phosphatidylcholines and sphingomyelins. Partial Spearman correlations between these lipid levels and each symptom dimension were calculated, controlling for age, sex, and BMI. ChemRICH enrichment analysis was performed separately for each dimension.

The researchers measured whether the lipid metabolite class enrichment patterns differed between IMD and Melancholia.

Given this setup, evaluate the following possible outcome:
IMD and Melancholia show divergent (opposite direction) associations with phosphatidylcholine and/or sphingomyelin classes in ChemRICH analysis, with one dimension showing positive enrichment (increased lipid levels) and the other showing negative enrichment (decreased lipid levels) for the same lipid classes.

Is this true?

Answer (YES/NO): NO